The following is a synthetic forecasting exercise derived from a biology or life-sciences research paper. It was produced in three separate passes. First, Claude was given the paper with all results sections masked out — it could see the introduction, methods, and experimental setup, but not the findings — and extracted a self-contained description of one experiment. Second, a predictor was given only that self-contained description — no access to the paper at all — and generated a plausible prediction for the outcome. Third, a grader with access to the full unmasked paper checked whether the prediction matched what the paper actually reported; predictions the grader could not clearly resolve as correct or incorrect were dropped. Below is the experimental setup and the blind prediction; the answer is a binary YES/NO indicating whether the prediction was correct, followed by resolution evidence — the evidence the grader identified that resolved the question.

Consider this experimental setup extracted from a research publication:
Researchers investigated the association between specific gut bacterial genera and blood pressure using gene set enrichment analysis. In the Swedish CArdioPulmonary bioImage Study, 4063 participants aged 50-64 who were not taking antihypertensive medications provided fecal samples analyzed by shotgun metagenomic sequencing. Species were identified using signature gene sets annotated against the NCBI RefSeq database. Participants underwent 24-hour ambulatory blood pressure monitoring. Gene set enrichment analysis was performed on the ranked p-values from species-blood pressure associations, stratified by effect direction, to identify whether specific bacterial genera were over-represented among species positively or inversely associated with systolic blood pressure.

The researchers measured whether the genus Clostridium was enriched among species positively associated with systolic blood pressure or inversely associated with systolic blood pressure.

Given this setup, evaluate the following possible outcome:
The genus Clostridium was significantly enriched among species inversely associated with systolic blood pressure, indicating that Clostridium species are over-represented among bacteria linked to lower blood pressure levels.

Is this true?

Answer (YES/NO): NO